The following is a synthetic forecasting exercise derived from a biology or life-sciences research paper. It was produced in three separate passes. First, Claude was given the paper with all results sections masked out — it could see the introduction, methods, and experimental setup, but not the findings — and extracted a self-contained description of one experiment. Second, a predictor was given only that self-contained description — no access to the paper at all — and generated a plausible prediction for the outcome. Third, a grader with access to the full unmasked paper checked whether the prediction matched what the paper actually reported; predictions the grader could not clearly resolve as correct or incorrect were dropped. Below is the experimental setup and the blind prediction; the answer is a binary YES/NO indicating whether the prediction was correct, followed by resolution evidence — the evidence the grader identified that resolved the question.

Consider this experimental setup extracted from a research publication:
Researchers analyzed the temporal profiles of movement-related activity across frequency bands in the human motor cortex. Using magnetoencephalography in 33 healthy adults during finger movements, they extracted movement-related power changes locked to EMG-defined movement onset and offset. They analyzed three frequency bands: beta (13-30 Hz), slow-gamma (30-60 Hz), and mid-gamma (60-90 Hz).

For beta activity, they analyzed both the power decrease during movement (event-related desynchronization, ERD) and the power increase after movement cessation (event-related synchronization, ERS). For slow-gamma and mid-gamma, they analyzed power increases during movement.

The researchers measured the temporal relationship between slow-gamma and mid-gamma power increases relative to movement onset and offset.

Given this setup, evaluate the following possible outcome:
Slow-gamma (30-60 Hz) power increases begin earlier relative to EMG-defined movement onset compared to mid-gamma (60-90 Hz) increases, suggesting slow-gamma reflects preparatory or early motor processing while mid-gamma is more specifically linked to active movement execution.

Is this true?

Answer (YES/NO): NO